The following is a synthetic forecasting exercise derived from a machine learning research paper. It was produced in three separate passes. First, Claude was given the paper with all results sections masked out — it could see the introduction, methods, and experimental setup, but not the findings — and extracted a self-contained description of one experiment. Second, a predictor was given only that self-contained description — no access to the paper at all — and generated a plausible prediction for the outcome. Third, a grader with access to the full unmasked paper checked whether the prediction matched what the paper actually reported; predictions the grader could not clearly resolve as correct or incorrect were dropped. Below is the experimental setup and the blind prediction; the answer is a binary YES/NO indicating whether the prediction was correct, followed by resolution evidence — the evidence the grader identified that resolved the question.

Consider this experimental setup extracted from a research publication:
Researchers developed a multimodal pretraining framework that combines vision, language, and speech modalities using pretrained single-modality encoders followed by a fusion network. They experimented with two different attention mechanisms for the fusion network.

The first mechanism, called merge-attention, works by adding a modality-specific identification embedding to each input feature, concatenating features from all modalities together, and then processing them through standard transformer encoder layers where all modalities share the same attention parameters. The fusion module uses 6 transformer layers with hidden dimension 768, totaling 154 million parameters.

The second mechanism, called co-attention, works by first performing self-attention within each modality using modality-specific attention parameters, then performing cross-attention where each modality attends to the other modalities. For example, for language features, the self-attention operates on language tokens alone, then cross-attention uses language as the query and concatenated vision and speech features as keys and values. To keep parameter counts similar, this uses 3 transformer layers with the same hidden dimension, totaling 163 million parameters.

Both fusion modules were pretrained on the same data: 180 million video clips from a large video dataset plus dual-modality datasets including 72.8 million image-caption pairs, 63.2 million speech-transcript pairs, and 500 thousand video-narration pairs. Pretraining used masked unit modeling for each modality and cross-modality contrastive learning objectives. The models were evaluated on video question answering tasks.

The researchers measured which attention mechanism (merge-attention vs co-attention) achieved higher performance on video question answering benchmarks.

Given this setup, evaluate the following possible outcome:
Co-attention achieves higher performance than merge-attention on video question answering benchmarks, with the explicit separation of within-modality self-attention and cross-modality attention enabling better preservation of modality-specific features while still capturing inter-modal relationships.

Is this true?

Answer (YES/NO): NO